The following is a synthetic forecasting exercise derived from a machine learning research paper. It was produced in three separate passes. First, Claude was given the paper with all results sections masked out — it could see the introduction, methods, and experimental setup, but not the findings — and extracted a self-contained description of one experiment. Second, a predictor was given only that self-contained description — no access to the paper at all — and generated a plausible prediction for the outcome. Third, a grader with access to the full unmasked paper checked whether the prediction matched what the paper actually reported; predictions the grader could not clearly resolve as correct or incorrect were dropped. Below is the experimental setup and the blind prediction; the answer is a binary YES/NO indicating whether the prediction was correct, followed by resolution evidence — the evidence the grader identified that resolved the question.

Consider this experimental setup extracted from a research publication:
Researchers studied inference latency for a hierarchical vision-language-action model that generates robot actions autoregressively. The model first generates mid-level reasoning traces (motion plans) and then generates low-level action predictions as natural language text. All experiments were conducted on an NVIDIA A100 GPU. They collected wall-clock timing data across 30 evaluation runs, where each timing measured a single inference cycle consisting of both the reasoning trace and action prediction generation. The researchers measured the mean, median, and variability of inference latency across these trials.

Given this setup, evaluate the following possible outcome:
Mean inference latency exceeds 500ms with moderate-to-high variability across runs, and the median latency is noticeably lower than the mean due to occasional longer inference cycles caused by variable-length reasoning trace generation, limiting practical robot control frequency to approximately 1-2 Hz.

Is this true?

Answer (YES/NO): NO